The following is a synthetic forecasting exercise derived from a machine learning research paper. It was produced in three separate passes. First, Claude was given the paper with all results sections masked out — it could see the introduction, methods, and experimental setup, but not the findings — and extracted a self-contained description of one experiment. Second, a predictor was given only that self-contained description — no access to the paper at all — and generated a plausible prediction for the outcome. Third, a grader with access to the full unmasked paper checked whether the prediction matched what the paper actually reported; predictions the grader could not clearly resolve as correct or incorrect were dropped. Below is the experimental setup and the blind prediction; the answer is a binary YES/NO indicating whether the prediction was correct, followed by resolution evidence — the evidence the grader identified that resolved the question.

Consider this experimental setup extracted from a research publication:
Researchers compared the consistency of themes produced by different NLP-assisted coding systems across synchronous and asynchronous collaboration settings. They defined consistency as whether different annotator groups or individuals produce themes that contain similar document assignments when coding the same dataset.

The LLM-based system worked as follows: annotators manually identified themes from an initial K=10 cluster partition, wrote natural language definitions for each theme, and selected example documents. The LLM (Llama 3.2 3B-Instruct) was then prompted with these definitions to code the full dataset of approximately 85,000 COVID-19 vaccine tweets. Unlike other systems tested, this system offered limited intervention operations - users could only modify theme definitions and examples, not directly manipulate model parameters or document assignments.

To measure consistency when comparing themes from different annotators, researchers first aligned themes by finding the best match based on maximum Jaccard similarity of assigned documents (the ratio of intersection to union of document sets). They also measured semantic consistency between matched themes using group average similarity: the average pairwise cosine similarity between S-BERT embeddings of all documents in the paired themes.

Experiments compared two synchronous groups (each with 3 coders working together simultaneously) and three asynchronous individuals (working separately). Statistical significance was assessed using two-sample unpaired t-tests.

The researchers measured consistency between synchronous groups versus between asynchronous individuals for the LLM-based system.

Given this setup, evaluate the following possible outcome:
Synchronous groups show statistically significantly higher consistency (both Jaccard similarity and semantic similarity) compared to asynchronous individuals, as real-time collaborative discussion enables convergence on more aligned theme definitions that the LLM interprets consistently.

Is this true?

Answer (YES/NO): NO